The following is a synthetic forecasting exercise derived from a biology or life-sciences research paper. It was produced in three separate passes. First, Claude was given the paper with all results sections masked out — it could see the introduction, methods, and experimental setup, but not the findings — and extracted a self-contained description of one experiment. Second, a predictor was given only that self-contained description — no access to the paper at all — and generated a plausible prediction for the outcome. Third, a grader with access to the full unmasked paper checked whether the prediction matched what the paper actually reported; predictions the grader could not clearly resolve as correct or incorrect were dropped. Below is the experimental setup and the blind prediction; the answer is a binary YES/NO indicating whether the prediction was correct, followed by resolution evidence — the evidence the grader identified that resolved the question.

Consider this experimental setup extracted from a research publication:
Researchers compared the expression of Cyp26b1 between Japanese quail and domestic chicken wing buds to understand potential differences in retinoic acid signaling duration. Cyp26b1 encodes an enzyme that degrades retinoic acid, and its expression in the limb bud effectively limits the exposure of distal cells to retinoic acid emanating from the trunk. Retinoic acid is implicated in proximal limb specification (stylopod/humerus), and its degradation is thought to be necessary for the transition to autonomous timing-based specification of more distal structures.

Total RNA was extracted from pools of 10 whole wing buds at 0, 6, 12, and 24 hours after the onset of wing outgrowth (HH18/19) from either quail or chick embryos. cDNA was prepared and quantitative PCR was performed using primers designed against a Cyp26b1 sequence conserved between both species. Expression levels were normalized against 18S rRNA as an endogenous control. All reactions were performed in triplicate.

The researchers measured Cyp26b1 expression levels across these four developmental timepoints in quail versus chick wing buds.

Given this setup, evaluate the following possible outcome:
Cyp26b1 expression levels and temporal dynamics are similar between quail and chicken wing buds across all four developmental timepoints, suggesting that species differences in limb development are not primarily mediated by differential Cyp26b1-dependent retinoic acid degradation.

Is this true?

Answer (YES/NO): NO